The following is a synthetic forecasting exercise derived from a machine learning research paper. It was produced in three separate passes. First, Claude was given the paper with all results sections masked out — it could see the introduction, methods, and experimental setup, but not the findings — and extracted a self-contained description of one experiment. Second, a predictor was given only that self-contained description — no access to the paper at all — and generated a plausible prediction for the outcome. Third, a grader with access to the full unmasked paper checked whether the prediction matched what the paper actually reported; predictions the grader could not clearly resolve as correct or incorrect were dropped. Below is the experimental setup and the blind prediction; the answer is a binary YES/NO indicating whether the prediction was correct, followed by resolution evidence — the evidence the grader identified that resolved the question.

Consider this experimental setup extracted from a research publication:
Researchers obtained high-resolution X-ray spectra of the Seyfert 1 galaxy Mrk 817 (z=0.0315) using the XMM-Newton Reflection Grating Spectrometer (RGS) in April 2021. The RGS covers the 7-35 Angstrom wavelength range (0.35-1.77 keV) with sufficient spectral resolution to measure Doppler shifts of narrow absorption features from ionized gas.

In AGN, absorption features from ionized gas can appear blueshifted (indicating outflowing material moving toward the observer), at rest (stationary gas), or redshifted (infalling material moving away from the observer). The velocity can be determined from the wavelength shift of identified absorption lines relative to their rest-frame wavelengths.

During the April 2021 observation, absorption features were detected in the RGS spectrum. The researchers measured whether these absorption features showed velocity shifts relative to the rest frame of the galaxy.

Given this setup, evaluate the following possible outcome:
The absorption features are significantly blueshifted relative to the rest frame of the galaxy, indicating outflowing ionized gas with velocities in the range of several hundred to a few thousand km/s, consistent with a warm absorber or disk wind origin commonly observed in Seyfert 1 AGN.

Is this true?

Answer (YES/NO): NO